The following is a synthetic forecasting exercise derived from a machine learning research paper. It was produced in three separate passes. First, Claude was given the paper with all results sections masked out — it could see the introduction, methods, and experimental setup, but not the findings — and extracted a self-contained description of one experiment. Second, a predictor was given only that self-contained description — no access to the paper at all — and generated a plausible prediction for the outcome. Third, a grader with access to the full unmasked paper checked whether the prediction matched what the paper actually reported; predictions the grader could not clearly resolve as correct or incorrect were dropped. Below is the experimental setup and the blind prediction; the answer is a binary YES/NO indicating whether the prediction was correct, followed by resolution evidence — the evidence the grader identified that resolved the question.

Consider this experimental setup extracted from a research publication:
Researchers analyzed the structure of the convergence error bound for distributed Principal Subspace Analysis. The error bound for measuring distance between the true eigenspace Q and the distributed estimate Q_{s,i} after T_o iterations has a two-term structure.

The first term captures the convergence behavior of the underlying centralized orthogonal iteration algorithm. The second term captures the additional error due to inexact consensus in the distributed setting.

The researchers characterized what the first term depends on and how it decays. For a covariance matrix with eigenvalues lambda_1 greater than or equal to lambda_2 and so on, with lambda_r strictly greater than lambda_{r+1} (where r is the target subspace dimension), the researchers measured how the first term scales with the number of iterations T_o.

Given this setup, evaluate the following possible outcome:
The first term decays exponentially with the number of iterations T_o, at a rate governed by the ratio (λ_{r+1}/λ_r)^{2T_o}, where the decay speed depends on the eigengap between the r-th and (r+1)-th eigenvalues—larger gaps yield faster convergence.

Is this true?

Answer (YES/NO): NO